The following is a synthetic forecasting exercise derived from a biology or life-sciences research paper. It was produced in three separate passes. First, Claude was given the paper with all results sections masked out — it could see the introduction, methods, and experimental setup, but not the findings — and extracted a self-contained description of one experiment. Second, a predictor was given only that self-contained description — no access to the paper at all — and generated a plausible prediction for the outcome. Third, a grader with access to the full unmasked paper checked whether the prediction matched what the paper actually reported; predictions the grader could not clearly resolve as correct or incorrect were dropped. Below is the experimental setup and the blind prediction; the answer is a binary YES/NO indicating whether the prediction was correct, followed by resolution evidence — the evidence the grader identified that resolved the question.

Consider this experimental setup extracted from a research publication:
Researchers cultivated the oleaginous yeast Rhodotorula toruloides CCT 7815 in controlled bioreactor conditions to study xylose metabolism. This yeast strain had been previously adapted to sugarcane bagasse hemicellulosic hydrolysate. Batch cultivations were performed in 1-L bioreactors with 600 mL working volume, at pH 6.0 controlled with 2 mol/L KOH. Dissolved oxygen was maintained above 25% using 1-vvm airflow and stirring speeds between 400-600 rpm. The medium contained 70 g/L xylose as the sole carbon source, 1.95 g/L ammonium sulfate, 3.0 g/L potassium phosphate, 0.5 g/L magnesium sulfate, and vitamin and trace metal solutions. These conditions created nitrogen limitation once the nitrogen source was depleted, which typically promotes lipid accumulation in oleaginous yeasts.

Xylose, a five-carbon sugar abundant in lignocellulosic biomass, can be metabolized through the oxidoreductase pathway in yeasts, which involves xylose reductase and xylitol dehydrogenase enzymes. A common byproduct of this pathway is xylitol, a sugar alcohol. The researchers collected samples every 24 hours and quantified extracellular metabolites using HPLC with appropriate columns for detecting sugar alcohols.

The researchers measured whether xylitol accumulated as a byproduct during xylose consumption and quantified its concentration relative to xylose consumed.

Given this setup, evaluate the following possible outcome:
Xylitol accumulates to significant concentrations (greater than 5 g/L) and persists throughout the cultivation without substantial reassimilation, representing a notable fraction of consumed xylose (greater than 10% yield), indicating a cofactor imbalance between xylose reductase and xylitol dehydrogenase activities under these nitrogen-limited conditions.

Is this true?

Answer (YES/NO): NO